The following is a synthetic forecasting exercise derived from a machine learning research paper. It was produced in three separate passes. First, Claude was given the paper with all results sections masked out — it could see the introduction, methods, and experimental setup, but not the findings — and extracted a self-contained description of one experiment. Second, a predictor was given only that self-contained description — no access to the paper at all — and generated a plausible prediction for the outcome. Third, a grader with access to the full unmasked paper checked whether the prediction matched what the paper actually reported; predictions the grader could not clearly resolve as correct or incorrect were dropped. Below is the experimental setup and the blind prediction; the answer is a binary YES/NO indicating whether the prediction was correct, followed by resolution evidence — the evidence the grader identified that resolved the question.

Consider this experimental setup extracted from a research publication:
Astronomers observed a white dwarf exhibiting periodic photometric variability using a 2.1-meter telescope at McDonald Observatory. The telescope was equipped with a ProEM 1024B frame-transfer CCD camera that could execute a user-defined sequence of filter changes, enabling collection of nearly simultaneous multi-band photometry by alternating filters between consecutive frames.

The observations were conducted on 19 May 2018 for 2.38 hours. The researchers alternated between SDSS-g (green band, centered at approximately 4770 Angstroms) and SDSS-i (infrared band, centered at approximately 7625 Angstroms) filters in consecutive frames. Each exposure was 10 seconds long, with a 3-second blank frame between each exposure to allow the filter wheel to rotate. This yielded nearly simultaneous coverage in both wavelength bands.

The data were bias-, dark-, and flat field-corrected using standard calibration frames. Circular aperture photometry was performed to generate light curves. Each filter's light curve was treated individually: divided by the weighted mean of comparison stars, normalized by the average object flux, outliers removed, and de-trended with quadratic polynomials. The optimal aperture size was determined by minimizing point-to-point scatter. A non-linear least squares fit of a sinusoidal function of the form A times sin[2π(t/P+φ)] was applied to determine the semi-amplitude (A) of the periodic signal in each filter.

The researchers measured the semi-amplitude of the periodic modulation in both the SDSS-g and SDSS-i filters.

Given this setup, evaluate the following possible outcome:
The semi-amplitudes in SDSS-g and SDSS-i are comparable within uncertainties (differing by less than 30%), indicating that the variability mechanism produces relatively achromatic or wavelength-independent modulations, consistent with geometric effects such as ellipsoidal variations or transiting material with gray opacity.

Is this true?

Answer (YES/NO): NO